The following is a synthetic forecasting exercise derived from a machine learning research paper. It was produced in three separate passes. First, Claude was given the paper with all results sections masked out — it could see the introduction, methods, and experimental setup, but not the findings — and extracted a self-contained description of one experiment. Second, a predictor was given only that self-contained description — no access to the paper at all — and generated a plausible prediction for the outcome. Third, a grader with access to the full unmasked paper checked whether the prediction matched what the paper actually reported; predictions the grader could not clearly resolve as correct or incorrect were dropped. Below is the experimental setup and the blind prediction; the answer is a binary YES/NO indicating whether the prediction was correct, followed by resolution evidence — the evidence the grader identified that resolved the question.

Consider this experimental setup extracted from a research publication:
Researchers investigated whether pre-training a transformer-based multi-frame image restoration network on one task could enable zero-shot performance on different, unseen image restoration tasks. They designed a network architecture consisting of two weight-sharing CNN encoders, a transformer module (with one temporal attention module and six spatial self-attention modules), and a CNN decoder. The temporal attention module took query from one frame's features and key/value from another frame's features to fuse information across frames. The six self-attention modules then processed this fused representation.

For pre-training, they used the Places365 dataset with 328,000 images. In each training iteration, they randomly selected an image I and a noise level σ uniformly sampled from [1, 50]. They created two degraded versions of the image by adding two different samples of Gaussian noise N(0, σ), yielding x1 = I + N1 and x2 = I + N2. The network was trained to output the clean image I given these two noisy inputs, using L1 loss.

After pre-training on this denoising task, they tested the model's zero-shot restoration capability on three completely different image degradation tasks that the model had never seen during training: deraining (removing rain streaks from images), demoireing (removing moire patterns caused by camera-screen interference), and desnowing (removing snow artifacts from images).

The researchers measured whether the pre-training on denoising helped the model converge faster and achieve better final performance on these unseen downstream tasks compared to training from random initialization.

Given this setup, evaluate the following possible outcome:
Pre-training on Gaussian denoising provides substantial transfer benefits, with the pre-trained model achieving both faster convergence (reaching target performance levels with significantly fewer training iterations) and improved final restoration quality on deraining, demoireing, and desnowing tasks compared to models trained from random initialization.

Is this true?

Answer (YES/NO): NO